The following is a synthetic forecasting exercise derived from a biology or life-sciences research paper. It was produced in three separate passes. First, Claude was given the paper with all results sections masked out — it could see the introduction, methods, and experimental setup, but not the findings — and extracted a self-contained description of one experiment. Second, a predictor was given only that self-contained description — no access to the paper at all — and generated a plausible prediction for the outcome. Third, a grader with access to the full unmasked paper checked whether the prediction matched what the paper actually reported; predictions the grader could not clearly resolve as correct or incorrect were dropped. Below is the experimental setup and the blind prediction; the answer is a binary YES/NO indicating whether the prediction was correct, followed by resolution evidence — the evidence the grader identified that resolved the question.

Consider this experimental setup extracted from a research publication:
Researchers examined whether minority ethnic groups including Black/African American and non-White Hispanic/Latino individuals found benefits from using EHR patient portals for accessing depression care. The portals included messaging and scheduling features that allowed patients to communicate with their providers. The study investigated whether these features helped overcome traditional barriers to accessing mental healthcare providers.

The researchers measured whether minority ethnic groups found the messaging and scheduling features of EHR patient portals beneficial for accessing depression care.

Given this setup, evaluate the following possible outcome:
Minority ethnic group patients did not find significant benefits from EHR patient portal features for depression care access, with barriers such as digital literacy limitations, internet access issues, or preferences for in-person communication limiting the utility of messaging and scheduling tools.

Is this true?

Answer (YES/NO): NO